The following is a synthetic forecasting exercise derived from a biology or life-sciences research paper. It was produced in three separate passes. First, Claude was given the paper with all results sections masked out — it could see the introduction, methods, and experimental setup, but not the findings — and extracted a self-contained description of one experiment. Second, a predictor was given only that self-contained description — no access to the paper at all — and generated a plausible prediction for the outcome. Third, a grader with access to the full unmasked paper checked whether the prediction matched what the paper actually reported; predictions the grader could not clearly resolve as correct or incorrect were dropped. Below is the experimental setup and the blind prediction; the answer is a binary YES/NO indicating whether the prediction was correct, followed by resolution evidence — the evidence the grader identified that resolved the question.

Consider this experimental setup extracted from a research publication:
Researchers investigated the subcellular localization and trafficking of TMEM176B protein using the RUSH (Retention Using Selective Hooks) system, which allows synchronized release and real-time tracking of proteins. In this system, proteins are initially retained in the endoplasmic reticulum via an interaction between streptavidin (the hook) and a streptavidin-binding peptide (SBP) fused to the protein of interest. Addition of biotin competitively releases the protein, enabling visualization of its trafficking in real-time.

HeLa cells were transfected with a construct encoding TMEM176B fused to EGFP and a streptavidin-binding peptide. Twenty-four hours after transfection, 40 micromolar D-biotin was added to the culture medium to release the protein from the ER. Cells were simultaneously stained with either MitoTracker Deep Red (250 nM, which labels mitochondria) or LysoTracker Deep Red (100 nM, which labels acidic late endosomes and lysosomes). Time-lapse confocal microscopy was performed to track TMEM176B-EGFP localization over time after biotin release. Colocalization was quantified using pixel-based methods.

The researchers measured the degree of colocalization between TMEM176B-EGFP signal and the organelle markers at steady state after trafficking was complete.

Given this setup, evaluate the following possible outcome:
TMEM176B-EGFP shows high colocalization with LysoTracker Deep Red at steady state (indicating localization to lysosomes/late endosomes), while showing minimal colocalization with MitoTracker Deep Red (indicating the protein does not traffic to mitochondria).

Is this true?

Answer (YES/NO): YES